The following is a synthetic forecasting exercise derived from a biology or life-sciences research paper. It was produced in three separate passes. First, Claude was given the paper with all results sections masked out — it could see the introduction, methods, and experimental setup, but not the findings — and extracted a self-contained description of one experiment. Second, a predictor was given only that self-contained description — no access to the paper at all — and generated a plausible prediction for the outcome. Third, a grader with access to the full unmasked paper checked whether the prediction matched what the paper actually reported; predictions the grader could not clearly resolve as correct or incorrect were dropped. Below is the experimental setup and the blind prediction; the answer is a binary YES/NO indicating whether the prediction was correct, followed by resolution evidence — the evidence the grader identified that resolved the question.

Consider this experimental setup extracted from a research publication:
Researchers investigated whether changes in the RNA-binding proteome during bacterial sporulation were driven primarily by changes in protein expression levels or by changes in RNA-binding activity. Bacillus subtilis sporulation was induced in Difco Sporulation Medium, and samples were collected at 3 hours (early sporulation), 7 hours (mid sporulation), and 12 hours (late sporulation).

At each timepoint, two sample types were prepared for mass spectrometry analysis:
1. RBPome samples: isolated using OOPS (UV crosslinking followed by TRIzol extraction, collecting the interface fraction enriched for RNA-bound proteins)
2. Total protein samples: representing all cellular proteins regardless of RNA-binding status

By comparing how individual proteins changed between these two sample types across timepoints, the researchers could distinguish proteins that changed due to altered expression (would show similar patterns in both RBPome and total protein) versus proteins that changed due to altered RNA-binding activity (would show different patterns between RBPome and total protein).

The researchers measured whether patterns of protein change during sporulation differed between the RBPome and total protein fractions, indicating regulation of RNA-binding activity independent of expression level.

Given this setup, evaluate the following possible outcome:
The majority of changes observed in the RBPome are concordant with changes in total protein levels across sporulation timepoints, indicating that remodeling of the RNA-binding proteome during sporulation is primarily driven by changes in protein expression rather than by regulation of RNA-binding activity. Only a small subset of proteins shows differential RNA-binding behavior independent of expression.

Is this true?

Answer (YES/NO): NO